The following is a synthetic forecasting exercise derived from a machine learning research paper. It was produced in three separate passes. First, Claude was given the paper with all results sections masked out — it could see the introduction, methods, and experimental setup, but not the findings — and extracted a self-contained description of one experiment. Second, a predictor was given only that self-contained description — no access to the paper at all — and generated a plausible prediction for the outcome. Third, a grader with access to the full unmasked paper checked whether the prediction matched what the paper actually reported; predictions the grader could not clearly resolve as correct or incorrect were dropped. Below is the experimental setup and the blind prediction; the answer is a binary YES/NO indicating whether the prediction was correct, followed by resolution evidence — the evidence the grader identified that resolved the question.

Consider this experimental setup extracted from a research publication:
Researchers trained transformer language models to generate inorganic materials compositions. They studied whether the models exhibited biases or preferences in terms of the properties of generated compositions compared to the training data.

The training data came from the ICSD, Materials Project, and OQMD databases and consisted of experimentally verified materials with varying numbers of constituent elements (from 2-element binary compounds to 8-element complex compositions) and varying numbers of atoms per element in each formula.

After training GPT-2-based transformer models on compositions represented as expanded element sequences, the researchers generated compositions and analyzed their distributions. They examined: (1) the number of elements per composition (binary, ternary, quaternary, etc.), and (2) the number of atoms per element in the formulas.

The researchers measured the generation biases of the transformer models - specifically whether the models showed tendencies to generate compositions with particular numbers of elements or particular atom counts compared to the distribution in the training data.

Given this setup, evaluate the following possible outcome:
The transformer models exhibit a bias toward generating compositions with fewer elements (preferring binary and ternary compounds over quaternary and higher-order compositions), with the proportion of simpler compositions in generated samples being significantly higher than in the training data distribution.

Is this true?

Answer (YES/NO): NO